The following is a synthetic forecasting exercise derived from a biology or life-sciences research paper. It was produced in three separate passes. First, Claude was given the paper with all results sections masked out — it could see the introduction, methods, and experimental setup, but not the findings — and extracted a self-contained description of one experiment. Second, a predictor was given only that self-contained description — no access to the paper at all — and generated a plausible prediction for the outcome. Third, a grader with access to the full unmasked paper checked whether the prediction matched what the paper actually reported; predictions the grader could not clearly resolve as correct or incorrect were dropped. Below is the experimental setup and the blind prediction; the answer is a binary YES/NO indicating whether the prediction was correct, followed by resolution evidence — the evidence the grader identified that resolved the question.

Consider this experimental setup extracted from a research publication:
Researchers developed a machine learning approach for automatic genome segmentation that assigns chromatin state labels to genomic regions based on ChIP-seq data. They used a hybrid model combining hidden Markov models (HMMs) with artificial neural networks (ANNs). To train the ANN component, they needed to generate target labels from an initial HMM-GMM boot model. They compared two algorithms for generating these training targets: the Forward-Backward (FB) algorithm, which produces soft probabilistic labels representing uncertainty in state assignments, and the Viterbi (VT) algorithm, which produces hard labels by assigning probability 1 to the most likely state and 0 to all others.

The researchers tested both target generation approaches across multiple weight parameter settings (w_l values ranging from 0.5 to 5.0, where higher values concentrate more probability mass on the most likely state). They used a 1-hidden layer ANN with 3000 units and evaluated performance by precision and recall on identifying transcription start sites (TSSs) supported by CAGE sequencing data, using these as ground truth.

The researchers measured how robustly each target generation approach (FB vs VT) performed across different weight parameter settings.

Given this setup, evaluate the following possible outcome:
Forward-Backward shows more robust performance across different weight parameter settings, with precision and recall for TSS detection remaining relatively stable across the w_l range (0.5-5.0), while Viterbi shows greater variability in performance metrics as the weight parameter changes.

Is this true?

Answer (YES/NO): NO